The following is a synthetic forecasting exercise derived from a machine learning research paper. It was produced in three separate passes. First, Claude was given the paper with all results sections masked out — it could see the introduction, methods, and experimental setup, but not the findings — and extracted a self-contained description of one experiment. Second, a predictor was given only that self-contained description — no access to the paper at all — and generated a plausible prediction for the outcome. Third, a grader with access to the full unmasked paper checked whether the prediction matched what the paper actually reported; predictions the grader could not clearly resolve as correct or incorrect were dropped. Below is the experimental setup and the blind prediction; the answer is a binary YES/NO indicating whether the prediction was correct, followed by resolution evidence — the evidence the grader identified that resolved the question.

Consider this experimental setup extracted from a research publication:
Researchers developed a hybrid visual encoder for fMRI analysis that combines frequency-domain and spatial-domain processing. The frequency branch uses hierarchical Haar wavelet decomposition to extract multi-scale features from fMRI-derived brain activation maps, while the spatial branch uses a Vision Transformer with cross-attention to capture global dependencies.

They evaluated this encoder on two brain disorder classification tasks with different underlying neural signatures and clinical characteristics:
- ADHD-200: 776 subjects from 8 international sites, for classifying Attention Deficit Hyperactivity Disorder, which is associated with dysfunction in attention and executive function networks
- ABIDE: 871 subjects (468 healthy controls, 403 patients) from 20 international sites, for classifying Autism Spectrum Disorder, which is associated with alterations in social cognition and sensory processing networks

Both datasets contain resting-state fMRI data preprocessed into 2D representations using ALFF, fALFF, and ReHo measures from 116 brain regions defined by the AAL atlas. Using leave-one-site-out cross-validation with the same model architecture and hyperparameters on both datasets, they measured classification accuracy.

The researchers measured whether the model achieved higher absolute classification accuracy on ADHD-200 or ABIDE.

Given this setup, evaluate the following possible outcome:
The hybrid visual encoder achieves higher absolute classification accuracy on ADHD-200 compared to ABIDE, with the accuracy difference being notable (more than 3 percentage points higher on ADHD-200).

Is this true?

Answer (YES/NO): NO